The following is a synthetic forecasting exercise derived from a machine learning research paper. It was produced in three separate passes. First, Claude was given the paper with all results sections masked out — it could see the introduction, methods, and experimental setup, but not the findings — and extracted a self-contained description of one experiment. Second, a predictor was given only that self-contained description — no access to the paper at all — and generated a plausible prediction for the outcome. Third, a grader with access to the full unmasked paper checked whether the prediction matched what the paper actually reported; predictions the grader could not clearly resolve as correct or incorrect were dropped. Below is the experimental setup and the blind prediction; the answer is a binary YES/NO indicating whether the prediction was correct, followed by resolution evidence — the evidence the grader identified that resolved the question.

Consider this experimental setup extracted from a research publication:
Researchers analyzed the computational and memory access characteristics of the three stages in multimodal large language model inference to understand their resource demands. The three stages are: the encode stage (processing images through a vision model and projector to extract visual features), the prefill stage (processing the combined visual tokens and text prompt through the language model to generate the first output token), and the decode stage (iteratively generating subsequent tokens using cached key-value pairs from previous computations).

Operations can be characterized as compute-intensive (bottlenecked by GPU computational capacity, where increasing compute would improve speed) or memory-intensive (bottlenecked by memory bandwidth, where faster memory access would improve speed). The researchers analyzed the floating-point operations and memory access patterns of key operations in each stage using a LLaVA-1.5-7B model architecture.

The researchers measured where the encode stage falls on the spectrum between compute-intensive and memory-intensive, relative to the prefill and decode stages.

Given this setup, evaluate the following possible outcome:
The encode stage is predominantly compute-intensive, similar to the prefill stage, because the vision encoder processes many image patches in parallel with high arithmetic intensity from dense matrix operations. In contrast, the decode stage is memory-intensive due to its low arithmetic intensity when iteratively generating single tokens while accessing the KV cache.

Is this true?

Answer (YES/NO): NO